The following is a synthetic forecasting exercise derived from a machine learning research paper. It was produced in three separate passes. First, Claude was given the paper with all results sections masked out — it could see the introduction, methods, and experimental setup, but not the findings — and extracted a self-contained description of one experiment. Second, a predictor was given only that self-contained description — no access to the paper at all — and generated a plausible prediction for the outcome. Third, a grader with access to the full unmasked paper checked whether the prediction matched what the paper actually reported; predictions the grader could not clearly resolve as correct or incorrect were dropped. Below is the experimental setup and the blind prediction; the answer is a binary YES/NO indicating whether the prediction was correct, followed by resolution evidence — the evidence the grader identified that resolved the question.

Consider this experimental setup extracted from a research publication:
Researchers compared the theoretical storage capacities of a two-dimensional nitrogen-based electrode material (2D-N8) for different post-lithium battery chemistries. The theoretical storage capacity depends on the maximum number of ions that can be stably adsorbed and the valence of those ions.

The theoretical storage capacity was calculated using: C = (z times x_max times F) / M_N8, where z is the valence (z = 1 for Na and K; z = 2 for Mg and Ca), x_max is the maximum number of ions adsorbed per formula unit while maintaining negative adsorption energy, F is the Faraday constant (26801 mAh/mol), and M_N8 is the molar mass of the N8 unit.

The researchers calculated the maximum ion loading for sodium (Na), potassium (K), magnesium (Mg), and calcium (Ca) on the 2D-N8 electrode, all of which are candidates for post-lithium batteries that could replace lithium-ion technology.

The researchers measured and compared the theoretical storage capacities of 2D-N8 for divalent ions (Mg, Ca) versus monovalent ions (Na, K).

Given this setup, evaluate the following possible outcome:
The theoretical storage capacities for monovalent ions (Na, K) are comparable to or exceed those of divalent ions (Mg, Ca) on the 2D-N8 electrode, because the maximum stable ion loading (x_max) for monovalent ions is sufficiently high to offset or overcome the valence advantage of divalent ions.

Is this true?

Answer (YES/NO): YES